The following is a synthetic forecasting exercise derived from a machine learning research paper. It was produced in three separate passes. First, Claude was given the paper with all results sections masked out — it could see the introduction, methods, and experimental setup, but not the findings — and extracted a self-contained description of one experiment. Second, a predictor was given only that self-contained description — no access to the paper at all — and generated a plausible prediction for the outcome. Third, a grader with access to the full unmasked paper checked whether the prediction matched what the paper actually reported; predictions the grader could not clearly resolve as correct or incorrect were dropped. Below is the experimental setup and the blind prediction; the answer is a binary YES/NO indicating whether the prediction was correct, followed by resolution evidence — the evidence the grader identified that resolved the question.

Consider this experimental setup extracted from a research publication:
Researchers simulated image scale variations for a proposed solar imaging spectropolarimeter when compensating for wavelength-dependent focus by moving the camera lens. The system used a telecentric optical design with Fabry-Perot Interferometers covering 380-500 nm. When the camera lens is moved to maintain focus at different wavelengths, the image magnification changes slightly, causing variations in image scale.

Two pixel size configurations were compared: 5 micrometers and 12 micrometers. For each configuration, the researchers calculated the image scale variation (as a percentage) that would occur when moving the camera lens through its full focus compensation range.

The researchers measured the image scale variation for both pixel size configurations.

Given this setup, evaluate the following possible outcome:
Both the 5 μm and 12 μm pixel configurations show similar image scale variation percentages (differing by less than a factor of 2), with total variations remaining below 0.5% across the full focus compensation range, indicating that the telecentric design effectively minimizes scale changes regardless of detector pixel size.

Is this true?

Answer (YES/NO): NO